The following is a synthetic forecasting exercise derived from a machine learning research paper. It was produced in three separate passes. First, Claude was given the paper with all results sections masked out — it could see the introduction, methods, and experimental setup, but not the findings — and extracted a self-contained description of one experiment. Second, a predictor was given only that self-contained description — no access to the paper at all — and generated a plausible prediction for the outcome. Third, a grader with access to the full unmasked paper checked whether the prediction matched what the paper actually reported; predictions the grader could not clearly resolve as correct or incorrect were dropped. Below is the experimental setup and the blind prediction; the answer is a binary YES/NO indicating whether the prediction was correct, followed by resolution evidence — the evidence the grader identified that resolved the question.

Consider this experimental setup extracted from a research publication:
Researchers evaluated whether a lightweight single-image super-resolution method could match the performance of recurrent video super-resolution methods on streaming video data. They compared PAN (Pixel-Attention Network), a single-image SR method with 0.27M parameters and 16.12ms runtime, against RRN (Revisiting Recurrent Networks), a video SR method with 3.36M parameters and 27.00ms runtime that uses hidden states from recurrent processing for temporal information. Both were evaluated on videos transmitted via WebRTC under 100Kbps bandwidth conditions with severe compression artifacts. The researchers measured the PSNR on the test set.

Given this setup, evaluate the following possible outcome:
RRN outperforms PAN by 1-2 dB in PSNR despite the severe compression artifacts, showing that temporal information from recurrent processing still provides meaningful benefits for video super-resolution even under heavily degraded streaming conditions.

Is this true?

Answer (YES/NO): NO